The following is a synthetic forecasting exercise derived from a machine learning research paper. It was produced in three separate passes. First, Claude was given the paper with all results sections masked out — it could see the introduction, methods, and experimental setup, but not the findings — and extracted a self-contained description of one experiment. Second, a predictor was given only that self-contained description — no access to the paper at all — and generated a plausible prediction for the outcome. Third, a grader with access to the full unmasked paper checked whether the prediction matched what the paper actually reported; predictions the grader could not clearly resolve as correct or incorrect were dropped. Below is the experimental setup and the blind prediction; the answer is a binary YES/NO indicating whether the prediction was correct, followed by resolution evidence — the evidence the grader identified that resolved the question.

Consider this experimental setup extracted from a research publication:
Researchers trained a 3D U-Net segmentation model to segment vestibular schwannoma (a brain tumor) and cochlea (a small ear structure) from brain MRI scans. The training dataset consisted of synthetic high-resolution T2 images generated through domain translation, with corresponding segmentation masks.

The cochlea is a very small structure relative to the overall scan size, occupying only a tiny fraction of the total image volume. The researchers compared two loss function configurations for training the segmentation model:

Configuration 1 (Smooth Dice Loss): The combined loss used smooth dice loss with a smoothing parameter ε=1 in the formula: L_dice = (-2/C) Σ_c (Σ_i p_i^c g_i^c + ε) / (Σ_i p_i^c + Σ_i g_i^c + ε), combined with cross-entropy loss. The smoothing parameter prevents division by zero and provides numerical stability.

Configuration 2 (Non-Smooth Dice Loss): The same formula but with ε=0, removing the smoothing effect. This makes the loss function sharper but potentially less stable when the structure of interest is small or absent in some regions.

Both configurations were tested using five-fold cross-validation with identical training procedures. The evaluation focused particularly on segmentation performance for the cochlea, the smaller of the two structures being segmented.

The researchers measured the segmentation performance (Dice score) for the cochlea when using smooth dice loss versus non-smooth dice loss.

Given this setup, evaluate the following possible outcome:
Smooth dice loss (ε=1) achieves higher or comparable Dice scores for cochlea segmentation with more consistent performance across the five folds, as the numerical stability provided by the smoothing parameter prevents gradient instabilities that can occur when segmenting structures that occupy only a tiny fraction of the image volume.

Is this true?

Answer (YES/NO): NO